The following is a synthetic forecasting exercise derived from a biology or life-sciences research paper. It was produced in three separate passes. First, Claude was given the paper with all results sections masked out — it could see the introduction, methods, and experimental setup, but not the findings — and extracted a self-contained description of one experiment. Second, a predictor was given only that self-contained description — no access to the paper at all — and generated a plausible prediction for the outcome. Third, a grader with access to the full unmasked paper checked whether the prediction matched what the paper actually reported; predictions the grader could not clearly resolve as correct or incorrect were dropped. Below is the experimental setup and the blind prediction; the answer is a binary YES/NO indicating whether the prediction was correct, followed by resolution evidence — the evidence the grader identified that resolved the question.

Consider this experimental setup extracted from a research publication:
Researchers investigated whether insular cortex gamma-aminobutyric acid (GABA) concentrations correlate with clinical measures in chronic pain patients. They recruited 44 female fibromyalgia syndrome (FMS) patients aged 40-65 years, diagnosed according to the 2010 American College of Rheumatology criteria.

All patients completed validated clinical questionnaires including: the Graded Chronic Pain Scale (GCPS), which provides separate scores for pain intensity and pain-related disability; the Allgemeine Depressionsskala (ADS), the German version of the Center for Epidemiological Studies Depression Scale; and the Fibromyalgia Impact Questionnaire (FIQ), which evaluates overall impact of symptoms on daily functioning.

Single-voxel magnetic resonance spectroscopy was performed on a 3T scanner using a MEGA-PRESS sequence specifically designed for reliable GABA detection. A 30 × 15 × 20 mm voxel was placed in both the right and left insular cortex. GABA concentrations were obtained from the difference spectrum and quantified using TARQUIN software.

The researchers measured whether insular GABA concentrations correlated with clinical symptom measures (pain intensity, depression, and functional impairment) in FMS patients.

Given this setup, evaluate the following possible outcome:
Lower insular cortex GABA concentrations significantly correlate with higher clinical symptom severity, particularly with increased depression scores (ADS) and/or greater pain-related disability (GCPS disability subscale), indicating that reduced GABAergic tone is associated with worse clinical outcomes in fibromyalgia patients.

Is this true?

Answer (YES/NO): NO